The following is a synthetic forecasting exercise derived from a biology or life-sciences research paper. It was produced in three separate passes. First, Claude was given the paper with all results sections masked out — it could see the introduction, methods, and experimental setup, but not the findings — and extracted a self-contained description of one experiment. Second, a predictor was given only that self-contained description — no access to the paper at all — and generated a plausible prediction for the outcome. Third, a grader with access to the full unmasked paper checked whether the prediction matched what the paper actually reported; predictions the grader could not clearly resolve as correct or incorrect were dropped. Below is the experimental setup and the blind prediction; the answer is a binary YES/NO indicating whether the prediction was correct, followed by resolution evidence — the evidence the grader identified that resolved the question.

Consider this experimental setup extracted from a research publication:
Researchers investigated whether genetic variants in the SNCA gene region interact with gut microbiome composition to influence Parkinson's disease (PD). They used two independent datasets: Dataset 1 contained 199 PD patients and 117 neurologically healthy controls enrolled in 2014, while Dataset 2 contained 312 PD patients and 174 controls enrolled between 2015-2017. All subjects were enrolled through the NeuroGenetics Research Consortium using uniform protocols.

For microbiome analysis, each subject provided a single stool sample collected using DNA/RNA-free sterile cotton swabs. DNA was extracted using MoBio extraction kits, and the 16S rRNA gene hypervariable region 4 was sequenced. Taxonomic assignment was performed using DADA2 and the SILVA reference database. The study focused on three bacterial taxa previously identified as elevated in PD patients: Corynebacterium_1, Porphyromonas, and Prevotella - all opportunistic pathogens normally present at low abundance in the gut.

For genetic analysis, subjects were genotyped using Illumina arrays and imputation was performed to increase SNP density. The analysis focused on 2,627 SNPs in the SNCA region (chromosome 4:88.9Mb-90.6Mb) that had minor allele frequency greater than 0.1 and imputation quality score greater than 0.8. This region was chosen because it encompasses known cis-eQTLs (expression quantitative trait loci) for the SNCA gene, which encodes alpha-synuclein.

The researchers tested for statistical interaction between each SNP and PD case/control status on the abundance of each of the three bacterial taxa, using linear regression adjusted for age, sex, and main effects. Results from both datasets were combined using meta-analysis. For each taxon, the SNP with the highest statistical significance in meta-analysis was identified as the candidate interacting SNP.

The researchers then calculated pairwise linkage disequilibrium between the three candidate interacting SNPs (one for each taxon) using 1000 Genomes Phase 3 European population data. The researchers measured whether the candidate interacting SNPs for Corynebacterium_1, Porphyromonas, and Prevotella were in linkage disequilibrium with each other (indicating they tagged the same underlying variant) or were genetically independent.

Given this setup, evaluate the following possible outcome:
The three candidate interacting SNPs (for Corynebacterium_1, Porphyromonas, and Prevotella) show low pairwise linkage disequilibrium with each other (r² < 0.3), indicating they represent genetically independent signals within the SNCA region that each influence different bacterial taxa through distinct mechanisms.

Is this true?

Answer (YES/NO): YES